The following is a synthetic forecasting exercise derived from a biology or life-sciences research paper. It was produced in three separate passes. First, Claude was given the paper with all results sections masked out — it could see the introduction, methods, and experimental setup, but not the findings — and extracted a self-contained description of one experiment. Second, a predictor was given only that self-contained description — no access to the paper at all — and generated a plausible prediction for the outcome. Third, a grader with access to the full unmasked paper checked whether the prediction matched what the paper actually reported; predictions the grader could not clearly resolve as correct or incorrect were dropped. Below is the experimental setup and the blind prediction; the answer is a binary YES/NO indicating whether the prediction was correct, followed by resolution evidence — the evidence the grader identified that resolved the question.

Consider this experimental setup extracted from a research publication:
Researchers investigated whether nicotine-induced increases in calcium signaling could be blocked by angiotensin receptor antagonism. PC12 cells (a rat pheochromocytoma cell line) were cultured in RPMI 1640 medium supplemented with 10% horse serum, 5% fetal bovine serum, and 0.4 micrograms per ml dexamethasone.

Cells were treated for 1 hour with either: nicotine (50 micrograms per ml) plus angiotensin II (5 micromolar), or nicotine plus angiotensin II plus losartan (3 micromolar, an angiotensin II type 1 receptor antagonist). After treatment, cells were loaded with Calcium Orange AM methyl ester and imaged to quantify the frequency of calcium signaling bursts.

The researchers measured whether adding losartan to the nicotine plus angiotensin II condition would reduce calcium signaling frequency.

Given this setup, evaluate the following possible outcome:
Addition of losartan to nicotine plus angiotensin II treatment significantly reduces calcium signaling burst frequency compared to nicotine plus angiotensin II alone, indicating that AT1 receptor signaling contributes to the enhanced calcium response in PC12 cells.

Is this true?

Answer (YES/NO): YES